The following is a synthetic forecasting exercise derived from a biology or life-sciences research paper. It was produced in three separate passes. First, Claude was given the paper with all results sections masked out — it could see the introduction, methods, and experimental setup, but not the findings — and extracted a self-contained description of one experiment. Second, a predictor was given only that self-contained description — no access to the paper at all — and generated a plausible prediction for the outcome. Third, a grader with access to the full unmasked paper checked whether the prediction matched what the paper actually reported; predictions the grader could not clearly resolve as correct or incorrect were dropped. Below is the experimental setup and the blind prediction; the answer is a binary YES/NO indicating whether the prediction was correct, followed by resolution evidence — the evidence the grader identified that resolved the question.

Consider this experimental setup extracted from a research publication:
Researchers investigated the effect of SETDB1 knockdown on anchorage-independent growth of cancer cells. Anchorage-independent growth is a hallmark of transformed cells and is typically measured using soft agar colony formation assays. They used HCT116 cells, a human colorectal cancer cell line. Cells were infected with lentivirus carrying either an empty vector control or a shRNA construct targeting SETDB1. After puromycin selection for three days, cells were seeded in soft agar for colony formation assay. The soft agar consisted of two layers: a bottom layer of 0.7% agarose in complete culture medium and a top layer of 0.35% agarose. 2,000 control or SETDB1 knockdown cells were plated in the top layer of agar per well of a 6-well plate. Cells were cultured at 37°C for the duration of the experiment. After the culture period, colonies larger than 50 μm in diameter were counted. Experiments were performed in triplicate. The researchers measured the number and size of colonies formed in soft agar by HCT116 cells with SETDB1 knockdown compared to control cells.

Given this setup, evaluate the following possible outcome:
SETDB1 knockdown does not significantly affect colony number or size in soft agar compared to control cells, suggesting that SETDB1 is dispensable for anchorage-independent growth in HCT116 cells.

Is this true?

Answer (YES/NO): NO